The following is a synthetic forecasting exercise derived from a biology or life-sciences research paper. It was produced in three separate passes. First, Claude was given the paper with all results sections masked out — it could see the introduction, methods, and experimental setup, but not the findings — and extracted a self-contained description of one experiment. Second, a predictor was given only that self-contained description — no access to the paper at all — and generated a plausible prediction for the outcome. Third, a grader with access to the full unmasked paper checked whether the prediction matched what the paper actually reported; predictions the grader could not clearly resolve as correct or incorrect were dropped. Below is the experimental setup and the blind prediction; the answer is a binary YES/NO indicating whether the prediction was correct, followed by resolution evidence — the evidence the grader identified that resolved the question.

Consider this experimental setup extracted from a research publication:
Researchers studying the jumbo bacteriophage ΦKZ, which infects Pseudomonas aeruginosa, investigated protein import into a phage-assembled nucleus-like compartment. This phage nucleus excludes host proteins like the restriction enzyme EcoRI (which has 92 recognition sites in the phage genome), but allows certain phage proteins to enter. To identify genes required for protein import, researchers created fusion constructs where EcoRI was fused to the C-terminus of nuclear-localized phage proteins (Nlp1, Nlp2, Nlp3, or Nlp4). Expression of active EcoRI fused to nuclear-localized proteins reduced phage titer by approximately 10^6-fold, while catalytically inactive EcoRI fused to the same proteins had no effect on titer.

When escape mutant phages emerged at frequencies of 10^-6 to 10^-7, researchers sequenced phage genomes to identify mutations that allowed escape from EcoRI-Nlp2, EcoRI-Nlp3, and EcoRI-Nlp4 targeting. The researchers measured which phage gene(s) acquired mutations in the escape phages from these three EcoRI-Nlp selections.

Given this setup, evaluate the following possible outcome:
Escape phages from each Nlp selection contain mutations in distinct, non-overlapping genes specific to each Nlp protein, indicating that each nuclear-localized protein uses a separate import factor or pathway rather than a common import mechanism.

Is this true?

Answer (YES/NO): NO